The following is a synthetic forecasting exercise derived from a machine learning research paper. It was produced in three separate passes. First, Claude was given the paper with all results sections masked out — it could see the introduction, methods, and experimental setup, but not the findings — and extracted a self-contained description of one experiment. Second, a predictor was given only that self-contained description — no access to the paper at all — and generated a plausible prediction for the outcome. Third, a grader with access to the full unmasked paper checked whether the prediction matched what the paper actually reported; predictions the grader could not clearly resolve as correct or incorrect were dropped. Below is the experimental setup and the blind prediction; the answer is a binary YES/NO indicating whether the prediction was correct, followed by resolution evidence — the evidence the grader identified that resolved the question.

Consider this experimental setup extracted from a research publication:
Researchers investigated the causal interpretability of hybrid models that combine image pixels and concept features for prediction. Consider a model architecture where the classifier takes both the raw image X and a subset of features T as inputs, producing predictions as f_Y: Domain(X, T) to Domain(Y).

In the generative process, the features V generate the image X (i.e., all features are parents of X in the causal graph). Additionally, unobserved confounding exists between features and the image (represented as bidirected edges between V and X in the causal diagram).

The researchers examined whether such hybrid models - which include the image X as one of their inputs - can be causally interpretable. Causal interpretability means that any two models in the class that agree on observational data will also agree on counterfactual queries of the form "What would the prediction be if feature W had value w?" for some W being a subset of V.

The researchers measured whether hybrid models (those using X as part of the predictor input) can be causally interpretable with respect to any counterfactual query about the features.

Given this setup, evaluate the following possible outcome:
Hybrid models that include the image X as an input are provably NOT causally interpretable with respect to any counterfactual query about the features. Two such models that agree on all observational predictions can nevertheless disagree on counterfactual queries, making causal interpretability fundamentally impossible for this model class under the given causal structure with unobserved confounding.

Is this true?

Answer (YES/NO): YES